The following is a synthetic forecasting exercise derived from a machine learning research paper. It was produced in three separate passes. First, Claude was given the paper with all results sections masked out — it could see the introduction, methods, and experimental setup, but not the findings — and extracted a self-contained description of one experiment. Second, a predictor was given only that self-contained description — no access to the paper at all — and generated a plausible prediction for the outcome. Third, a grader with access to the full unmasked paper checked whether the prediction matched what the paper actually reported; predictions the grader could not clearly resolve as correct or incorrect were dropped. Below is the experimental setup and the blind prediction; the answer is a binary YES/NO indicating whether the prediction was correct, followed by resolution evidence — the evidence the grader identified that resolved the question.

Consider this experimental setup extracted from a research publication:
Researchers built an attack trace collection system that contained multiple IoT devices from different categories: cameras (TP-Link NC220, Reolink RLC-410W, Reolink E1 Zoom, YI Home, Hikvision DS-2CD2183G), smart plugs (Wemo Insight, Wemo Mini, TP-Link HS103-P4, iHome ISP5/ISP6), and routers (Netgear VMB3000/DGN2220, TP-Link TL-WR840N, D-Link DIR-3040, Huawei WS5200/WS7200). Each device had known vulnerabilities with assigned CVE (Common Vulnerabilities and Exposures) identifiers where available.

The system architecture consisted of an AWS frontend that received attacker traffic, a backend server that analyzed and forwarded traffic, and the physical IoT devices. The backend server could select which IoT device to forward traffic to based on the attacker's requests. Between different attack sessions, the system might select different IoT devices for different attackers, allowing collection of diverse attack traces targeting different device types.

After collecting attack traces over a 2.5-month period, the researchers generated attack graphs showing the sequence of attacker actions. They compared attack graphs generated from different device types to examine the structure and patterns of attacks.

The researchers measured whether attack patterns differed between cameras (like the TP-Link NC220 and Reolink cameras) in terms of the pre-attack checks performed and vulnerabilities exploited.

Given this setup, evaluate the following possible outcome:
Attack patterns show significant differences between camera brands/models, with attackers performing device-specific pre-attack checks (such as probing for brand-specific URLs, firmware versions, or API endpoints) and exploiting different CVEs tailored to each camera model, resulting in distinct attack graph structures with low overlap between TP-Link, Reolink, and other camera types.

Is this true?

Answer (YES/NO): YES